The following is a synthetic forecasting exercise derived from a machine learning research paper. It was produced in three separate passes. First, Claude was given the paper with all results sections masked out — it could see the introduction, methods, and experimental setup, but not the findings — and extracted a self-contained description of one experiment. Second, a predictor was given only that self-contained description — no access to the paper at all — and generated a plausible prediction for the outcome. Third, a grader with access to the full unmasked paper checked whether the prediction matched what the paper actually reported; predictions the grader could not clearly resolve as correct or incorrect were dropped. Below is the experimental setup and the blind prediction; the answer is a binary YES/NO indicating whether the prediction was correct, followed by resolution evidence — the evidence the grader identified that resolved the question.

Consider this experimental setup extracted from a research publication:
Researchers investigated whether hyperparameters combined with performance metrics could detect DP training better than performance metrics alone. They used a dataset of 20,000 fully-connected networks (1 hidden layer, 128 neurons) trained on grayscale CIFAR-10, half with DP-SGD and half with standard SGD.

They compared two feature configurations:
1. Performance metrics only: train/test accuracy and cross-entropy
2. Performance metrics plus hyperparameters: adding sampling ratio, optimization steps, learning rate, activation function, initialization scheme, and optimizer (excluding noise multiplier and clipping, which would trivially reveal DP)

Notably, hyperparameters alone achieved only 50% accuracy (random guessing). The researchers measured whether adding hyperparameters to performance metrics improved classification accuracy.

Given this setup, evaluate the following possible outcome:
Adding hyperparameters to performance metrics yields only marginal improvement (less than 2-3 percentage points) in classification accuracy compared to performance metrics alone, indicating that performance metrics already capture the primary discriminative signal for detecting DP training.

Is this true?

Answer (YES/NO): NO